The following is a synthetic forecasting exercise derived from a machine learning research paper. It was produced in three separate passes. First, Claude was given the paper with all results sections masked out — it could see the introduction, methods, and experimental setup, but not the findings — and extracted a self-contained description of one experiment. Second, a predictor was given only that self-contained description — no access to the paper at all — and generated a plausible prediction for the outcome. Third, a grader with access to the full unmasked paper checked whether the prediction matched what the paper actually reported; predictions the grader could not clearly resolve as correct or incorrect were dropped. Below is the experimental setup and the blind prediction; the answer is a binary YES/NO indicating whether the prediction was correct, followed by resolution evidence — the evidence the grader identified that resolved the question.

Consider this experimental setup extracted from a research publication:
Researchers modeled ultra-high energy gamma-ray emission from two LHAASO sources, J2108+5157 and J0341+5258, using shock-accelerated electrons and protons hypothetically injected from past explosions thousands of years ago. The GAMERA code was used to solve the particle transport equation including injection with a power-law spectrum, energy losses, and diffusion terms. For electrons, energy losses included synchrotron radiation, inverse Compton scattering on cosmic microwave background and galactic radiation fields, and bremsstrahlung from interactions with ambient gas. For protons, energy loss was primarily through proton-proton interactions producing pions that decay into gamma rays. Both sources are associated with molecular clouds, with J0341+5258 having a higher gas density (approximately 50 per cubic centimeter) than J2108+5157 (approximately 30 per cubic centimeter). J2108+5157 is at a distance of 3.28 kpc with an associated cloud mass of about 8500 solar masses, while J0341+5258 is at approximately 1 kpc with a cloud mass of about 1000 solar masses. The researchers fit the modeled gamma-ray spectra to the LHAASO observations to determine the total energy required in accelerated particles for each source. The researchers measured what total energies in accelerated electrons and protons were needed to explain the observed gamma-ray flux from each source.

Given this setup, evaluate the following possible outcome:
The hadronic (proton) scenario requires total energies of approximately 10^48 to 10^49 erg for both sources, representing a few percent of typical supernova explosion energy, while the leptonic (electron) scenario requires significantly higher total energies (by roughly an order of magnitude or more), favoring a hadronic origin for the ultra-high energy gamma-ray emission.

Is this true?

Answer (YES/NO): NO